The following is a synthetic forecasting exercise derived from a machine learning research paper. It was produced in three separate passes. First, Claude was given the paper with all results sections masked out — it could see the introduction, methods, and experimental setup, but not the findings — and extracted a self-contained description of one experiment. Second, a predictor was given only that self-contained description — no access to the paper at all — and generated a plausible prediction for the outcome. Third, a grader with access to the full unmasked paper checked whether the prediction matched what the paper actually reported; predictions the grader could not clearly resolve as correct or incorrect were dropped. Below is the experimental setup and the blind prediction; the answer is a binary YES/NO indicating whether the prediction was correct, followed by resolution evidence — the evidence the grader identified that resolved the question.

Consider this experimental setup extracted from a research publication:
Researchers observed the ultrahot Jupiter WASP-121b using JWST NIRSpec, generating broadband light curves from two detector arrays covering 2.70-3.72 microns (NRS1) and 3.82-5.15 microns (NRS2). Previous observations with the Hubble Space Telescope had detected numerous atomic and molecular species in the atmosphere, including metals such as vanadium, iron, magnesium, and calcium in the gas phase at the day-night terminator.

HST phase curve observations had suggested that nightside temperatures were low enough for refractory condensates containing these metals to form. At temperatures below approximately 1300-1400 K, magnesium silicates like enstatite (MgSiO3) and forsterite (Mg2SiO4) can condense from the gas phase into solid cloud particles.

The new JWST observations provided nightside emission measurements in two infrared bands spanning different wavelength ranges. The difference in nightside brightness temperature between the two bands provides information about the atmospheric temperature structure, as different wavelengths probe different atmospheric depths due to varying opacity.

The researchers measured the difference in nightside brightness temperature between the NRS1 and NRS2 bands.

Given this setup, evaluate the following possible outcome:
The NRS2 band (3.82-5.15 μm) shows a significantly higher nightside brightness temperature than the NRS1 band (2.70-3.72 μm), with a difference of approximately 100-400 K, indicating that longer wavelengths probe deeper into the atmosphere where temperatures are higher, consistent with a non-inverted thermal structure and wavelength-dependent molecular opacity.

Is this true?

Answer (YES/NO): YES